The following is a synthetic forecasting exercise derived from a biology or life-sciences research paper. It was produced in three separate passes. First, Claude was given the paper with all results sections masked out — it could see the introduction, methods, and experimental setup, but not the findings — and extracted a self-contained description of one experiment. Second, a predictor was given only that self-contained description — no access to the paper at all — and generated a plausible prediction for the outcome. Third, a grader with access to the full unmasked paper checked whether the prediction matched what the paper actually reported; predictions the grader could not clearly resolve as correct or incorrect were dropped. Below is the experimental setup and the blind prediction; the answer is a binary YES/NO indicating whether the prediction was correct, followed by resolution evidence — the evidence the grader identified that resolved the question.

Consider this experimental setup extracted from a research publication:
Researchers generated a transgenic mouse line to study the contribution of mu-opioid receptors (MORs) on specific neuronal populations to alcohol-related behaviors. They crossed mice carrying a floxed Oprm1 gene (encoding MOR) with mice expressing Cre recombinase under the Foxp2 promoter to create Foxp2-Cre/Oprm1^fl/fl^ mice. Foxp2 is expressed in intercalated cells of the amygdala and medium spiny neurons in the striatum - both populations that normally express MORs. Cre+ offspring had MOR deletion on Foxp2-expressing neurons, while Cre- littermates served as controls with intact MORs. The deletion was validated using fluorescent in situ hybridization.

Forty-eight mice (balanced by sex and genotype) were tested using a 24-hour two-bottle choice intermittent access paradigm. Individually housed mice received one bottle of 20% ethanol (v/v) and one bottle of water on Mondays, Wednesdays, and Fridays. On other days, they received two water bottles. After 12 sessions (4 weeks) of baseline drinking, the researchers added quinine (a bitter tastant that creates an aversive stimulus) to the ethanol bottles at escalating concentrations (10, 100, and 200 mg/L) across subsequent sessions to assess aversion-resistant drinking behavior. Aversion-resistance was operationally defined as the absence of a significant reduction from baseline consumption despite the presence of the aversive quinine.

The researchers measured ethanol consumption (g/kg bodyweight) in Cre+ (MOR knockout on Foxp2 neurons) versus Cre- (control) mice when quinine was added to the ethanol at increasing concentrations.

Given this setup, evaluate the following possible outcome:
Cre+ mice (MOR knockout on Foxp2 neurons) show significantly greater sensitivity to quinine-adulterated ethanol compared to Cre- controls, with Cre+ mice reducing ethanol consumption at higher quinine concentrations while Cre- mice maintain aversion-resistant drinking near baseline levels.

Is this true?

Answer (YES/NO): NO